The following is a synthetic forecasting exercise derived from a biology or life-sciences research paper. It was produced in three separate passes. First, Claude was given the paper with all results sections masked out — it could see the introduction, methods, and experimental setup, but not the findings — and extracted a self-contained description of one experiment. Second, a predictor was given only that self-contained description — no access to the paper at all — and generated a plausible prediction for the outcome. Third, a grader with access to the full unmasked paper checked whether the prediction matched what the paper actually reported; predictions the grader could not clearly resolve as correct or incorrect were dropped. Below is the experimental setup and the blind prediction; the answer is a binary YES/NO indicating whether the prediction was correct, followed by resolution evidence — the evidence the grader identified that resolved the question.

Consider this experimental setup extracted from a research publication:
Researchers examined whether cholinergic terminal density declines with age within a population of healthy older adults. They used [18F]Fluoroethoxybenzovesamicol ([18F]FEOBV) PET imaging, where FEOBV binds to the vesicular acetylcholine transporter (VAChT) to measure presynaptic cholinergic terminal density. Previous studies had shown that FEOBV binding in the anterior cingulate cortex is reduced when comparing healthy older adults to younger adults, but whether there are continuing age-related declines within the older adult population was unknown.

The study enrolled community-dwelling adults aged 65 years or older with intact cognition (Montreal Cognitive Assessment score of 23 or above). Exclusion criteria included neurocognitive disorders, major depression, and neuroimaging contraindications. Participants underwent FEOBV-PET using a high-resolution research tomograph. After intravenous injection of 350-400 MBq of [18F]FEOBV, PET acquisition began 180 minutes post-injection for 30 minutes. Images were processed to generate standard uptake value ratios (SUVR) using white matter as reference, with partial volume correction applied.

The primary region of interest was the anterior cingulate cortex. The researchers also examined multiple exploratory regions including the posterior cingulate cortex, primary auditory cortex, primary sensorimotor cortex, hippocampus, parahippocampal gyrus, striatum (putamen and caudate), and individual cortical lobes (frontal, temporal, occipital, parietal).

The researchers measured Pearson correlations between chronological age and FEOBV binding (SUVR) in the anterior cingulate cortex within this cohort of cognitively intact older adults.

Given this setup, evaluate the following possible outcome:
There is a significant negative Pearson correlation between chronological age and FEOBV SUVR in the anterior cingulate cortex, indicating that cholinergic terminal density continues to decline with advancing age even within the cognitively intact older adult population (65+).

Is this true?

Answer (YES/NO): YES